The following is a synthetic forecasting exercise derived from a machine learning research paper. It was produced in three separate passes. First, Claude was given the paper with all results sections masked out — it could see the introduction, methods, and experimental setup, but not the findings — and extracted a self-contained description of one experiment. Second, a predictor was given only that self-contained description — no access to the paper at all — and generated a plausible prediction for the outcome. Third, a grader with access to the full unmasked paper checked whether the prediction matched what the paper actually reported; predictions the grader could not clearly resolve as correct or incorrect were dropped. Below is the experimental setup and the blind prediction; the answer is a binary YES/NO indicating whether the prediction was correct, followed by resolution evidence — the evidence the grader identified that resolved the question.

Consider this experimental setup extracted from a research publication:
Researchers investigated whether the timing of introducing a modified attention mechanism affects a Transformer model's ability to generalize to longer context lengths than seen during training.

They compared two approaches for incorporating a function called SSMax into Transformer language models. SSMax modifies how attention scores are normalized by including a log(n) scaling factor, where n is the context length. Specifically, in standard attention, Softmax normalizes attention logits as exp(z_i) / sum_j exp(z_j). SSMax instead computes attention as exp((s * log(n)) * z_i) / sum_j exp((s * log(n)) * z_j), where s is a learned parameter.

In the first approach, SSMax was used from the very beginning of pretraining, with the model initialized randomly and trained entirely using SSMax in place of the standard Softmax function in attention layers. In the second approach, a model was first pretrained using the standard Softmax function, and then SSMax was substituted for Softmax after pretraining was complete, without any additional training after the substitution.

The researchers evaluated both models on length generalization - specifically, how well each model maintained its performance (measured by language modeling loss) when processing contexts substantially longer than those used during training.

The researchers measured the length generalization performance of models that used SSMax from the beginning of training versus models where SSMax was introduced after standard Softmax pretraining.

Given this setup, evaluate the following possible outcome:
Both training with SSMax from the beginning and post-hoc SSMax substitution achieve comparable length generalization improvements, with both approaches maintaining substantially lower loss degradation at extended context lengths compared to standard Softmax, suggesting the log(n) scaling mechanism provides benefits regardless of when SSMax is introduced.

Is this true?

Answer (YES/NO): NO